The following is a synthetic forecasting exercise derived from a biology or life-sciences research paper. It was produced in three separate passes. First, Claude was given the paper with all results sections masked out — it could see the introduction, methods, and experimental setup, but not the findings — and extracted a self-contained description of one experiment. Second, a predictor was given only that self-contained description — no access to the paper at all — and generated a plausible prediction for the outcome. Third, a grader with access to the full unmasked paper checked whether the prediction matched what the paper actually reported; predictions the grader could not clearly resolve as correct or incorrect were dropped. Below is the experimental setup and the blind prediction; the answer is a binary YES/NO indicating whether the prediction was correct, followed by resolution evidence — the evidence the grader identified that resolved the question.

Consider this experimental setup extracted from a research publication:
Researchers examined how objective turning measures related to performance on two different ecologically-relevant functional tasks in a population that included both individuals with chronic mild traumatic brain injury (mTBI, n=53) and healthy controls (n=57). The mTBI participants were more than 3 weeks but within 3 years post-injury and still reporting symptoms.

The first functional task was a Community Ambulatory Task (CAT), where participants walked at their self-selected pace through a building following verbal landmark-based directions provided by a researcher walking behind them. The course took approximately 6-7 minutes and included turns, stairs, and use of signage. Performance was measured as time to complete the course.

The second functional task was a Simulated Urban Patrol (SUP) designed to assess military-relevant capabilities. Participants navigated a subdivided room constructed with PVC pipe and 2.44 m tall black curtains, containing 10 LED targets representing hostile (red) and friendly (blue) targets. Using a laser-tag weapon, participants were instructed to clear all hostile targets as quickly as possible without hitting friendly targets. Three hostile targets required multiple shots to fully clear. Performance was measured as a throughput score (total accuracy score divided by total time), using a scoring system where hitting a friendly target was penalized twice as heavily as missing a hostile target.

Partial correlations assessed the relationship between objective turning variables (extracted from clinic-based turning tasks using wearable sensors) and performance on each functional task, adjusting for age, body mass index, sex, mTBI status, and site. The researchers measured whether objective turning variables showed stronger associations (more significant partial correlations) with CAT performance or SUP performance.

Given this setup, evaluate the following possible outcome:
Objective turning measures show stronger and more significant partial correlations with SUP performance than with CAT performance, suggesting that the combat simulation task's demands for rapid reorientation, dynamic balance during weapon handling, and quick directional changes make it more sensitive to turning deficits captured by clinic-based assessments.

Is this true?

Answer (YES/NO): NO